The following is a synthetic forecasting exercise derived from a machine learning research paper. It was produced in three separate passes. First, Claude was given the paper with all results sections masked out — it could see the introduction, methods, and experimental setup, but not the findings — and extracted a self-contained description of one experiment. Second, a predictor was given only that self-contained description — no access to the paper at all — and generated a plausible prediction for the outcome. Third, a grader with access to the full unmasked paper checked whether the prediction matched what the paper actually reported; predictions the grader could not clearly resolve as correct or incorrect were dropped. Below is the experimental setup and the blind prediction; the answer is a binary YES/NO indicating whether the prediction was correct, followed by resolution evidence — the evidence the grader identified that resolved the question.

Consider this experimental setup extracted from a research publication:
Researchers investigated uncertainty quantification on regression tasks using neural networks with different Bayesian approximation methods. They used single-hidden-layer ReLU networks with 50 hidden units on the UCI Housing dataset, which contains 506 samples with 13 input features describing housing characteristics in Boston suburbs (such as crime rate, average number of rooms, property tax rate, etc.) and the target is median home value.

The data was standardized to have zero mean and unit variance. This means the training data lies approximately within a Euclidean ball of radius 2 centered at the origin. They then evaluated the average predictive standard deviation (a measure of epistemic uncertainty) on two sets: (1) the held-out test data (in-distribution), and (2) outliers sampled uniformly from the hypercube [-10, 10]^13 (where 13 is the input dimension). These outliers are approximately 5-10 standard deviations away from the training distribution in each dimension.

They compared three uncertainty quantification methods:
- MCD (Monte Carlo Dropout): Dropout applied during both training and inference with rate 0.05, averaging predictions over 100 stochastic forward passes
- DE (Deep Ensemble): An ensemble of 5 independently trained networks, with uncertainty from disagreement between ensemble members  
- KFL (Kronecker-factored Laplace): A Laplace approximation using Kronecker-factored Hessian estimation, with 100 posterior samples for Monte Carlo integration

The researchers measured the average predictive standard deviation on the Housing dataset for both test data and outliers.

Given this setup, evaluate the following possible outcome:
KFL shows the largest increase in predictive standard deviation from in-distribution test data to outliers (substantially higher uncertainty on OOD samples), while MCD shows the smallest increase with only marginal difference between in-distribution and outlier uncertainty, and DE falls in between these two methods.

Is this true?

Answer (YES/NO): NO